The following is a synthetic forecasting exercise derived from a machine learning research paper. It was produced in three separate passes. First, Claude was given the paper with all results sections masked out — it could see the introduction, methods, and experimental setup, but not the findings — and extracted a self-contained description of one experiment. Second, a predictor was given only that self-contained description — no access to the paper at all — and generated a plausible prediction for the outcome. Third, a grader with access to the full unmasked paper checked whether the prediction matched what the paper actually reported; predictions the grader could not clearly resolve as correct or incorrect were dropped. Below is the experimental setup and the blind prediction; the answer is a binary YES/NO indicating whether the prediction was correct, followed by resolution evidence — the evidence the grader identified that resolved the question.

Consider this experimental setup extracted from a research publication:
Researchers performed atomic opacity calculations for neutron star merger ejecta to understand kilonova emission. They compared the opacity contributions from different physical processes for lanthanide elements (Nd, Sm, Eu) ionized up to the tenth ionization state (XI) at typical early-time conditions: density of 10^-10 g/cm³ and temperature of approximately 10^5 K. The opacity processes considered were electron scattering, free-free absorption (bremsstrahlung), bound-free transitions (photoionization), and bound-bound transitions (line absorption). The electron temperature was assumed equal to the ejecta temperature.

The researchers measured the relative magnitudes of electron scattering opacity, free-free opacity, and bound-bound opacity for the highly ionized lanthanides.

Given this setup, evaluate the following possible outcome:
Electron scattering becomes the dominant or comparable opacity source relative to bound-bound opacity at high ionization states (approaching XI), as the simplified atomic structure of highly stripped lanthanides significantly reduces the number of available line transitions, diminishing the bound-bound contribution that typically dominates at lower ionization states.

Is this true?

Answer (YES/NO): NO